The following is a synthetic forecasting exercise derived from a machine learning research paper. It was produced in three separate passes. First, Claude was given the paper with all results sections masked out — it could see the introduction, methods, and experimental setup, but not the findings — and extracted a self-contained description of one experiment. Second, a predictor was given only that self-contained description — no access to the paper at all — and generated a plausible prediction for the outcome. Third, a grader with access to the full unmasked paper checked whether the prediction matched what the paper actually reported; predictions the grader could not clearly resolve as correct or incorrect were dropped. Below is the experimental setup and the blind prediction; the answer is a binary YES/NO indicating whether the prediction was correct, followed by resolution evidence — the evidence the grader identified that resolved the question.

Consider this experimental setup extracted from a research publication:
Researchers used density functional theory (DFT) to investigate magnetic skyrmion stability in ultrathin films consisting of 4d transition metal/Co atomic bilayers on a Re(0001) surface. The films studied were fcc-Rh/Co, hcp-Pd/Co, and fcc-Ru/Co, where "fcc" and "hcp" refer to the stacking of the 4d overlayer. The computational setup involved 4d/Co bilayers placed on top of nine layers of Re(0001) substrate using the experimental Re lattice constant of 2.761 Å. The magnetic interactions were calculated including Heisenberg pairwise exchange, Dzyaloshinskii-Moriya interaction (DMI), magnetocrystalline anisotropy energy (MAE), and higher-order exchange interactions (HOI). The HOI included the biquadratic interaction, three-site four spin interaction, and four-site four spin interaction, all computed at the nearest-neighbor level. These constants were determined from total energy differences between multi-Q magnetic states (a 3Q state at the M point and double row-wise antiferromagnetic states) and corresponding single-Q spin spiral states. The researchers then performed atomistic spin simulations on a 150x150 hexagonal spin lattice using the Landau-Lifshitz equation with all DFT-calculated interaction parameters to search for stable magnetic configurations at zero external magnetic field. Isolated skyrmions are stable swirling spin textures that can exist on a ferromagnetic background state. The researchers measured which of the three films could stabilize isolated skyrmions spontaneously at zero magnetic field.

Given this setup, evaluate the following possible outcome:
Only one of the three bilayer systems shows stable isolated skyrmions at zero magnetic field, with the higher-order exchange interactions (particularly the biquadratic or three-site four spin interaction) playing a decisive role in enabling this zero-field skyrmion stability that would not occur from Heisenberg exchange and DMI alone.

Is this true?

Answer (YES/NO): NO